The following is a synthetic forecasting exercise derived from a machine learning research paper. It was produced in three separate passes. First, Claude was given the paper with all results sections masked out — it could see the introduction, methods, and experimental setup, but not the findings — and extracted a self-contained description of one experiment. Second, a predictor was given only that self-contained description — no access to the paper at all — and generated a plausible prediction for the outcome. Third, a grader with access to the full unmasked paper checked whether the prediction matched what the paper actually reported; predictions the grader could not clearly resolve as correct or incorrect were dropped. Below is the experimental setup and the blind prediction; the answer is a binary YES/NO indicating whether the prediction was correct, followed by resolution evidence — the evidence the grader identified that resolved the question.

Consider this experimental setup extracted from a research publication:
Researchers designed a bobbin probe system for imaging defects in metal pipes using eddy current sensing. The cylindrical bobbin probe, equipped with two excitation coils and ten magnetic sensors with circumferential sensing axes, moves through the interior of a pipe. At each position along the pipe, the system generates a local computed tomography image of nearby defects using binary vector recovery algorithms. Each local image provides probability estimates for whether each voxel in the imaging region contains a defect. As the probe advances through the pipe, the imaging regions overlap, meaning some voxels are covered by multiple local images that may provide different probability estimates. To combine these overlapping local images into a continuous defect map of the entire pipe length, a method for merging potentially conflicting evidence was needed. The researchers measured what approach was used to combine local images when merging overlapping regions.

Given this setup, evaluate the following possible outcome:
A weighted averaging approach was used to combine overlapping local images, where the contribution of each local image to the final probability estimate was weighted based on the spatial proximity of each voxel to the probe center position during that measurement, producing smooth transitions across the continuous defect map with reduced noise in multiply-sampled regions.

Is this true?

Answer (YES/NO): NO